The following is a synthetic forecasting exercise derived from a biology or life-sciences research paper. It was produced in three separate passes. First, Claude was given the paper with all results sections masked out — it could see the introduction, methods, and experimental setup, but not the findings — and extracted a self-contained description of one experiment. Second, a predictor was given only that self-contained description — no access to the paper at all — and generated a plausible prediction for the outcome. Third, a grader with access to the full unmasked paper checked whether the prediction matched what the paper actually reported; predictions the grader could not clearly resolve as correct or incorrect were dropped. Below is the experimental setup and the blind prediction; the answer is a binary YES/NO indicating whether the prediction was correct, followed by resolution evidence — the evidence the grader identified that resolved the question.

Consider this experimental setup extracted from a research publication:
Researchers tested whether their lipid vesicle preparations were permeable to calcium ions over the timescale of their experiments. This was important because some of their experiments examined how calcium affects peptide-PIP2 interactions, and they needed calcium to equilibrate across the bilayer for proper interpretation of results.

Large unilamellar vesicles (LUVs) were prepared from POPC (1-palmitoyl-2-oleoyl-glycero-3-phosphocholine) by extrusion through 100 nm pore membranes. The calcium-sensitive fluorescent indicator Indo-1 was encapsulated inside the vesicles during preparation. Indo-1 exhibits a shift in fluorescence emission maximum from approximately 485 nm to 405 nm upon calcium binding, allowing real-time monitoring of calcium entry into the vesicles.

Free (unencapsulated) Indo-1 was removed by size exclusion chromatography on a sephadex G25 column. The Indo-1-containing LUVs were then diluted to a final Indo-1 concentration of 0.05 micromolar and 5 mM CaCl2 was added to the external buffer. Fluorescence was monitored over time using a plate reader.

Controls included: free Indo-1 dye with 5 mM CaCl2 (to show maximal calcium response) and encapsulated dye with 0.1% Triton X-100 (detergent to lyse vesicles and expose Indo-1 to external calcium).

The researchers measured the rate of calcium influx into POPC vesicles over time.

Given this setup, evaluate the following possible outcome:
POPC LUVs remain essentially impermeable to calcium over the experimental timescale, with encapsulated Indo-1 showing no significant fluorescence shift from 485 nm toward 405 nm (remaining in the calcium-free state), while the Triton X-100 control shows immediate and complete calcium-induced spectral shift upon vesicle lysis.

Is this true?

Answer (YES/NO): NO